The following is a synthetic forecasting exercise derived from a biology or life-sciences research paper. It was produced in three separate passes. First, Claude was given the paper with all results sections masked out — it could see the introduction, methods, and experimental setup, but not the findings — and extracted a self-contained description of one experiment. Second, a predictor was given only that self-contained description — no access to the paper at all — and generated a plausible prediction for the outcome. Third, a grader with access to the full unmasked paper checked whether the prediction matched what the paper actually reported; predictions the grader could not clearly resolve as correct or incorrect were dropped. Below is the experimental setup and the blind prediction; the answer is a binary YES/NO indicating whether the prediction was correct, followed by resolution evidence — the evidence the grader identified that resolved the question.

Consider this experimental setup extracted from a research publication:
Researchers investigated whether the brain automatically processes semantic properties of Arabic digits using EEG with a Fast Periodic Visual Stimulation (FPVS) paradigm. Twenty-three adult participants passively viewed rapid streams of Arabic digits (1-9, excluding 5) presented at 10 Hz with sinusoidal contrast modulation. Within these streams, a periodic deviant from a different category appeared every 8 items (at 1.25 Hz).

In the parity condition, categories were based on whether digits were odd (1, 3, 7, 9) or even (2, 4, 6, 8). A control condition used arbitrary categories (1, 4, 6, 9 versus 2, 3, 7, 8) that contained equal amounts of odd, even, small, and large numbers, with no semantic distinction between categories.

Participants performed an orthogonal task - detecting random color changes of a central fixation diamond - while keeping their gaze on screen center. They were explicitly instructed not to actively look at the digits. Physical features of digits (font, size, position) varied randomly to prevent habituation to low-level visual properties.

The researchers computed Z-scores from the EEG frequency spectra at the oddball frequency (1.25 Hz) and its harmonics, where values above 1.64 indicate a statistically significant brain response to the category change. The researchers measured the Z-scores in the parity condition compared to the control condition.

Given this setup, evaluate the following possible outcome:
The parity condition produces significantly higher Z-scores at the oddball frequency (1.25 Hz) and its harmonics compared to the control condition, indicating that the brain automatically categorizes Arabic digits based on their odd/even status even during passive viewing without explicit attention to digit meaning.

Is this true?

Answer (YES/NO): YES